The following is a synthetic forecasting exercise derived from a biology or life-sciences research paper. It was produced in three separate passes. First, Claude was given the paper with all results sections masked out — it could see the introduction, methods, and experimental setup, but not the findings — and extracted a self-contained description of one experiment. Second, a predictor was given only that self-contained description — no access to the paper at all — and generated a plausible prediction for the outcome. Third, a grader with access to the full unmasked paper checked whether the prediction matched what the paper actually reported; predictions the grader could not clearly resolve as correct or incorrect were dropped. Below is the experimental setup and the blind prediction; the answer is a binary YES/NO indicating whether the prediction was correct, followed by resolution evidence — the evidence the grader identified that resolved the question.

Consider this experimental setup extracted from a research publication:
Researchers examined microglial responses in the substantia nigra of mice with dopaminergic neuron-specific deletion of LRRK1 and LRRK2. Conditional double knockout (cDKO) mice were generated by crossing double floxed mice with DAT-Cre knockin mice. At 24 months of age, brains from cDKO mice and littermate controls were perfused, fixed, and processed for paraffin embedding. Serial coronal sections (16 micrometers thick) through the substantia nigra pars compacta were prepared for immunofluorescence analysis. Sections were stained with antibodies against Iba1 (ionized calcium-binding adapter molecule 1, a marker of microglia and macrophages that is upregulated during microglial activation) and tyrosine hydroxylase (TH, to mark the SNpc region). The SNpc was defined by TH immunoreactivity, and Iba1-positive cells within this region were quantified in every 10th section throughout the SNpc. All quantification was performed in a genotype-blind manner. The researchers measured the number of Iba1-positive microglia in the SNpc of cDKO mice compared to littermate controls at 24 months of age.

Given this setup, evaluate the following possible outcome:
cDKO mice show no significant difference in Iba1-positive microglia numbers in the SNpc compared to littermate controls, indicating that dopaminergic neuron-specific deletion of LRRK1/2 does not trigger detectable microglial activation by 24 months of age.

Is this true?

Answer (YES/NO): NO